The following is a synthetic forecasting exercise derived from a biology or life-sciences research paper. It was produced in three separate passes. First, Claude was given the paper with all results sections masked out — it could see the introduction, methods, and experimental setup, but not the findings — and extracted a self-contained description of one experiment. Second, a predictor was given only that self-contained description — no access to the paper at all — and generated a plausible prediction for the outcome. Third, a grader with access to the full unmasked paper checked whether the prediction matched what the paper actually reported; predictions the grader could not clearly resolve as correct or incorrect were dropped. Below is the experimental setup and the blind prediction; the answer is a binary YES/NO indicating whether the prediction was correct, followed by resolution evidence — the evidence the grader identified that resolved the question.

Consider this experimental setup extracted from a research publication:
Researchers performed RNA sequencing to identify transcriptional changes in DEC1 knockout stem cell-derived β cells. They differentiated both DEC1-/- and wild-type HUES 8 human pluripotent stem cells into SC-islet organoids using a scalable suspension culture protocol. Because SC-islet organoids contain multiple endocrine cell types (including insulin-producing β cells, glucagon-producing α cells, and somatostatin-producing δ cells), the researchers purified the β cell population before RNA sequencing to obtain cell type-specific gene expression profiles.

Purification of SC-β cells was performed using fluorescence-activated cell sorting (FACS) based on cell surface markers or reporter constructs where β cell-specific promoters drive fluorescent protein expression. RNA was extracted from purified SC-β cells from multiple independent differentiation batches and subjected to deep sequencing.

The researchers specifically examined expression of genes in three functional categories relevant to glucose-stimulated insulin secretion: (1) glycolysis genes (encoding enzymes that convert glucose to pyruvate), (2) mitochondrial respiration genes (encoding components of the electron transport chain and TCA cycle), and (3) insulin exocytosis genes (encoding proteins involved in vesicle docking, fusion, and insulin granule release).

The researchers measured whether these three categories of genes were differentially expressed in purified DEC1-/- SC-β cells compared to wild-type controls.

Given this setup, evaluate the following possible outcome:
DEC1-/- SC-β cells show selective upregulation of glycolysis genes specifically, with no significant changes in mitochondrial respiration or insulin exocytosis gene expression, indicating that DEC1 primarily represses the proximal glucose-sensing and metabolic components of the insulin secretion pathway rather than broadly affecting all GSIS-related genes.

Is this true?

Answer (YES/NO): NO